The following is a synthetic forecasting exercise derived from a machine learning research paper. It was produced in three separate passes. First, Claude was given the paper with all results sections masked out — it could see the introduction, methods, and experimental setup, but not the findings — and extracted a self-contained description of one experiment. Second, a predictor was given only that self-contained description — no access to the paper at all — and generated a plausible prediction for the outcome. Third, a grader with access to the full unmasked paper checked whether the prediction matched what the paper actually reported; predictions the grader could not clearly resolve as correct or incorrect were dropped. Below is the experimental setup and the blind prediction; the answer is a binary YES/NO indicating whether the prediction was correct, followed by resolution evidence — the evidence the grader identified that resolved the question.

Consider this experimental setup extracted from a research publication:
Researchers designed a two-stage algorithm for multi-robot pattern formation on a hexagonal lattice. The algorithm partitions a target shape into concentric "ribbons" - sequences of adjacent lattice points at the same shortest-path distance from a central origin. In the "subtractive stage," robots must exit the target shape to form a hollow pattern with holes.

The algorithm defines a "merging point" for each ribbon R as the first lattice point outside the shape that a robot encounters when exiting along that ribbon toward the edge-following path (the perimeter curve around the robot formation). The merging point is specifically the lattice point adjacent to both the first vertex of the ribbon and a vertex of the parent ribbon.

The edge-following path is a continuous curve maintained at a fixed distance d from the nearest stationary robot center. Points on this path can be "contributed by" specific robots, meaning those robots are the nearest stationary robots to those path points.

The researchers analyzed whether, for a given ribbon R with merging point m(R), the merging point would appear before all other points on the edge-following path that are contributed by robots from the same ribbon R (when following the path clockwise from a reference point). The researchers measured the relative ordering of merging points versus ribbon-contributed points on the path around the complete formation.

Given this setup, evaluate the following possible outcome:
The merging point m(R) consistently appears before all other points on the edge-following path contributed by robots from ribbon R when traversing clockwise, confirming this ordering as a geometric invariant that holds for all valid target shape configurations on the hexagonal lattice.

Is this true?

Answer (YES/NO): YES